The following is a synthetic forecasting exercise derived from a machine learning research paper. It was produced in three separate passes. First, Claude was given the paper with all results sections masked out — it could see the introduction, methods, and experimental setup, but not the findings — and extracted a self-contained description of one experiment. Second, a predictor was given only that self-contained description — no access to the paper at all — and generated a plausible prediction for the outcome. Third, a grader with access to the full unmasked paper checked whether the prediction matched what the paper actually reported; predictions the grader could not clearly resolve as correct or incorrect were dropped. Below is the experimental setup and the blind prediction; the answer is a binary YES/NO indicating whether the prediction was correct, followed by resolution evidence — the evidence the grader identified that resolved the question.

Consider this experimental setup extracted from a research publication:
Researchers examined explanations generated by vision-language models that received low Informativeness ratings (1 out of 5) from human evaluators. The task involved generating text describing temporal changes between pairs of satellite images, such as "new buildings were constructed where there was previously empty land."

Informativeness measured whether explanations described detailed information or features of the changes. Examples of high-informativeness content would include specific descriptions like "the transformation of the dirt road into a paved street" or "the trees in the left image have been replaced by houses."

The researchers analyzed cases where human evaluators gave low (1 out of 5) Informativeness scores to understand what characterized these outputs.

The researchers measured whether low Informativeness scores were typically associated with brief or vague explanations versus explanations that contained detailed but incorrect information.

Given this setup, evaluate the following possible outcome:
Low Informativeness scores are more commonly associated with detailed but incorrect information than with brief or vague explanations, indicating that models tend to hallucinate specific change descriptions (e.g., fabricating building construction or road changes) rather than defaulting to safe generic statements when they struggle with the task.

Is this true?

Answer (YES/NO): YES